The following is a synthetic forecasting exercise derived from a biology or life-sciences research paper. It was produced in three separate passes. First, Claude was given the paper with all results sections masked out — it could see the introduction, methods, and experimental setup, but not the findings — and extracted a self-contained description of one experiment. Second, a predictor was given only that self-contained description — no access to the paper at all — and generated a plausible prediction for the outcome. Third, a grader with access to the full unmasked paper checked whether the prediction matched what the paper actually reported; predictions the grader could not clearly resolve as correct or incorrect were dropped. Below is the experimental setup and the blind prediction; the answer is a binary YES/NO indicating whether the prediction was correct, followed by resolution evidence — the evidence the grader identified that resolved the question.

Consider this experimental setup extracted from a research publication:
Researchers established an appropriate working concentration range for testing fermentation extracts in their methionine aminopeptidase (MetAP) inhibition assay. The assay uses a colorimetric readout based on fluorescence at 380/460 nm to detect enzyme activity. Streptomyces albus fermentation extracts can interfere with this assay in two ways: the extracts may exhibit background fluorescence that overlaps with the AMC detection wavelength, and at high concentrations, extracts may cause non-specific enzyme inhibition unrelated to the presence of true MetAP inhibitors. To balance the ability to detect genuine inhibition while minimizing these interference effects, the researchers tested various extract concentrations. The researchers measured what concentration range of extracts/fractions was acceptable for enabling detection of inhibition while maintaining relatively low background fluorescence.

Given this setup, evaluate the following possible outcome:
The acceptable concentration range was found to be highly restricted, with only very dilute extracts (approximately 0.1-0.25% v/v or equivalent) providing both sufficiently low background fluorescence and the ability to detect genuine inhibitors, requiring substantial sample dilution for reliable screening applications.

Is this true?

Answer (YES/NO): NO